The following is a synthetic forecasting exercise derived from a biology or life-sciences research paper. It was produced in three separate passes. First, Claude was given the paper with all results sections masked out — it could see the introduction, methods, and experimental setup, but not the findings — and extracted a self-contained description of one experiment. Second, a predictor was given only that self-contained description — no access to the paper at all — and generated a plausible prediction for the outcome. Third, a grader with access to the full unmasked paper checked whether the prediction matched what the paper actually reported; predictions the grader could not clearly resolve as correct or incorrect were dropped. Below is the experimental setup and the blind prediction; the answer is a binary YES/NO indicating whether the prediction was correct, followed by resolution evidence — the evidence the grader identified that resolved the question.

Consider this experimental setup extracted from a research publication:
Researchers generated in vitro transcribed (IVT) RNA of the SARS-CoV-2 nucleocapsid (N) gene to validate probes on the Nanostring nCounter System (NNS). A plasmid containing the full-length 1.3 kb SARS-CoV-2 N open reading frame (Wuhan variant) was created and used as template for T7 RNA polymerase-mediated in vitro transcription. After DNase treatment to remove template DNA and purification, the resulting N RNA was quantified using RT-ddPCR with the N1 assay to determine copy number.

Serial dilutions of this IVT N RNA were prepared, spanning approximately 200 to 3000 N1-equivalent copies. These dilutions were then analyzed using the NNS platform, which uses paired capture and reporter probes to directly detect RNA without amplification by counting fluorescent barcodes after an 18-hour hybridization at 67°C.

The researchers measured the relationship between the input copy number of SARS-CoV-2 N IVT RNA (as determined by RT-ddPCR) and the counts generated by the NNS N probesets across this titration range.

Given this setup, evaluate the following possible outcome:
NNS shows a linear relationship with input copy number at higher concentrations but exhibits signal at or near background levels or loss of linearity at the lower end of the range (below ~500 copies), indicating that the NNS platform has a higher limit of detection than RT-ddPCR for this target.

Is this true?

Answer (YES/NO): NO